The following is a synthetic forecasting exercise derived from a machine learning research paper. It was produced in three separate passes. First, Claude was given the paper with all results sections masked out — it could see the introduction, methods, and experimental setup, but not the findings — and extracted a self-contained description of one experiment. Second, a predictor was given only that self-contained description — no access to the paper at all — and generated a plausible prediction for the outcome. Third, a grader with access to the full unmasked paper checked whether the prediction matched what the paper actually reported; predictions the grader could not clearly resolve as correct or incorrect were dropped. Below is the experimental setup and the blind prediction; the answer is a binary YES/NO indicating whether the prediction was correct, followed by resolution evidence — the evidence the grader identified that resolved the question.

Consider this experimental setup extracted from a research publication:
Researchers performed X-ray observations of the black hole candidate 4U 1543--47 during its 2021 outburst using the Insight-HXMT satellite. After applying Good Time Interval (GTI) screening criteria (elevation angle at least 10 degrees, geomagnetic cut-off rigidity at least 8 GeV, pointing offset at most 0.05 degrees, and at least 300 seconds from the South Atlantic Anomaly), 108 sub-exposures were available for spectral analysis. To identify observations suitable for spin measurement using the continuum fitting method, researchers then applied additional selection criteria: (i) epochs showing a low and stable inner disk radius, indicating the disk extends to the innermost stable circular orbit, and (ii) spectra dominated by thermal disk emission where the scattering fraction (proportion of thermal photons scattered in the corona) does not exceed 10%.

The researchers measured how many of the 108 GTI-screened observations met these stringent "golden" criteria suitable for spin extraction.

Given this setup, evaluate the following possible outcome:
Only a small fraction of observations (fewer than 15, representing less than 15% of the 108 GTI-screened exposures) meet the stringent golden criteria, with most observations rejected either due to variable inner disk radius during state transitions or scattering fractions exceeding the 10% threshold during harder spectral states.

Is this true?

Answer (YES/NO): YES